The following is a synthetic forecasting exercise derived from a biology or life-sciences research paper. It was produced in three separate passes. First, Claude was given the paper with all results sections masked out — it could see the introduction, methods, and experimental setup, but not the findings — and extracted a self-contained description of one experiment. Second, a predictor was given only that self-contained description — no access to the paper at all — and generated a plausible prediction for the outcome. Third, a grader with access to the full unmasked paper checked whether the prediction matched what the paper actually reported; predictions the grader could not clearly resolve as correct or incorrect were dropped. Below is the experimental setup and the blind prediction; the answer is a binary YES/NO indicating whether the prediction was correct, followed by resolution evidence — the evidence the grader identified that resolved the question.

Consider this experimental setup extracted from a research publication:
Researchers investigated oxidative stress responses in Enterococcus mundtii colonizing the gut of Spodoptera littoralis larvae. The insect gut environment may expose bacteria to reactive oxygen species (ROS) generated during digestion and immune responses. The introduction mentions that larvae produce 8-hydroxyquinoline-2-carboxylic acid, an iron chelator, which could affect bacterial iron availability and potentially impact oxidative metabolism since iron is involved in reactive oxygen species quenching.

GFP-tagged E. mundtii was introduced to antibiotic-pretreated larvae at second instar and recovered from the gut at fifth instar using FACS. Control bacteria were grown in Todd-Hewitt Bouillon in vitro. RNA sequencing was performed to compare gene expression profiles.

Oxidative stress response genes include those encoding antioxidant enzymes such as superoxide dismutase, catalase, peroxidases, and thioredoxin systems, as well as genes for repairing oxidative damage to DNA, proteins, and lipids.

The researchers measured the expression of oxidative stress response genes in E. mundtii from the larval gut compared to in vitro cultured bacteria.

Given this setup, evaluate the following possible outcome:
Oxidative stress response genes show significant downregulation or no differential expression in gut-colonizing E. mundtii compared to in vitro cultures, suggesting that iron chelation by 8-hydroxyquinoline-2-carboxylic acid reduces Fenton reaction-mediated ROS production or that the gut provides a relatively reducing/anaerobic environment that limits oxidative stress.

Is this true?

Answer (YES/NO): NO